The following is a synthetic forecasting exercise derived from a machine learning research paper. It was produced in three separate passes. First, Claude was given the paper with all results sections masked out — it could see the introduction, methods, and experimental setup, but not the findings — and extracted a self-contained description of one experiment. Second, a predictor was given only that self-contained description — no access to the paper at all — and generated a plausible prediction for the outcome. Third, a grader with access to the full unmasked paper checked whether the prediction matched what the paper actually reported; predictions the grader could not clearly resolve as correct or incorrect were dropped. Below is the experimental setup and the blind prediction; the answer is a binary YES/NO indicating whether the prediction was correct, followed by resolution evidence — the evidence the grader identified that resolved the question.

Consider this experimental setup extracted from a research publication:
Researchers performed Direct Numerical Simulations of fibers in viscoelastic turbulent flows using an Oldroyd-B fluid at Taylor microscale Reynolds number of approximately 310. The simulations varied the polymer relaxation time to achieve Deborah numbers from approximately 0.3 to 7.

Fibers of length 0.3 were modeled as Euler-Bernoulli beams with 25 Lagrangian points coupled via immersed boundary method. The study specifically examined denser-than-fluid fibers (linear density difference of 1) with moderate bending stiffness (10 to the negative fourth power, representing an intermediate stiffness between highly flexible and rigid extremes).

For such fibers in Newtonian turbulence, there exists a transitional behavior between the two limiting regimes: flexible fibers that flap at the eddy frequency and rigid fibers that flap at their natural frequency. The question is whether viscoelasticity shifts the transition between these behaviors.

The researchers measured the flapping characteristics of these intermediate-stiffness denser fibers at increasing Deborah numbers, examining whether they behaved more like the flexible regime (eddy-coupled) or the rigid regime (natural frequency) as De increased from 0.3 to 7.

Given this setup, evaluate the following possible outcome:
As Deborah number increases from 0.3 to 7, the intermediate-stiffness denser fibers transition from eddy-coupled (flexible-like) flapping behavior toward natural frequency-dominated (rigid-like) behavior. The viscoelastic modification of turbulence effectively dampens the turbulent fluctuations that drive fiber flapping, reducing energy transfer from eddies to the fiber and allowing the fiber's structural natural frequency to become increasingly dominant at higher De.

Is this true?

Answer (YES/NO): NO